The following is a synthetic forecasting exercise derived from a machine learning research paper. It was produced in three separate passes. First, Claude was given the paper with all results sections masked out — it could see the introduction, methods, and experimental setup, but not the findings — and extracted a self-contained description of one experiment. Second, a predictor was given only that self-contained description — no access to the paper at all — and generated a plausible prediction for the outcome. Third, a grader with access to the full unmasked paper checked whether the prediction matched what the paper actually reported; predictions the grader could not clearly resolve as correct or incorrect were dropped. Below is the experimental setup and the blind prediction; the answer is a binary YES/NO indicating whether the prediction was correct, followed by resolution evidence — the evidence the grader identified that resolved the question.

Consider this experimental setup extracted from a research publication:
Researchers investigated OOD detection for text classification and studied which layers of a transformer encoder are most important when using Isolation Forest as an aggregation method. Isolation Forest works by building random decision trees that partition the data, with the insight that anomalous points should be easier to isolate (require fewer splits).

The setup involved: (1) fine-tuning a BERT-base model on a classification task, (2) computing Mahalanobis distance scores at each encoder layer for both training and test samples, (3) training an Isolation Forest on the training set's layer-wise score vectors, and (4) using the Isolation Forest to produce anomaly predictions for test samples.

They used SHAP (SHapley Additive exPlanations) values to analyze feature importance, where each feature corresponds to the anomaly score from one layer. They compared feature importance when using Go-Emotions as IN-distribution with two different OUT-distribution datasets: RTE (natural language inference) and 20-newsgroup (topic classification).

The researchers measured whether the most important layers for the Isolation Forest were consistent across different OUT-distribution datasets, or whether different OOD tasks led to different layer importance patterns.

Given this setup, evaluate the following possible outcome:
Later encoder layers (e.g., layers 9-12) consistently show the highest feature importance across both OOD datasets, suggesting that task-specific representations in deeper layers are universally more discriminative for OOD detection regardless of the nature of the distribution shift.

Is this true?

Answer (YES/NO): NO